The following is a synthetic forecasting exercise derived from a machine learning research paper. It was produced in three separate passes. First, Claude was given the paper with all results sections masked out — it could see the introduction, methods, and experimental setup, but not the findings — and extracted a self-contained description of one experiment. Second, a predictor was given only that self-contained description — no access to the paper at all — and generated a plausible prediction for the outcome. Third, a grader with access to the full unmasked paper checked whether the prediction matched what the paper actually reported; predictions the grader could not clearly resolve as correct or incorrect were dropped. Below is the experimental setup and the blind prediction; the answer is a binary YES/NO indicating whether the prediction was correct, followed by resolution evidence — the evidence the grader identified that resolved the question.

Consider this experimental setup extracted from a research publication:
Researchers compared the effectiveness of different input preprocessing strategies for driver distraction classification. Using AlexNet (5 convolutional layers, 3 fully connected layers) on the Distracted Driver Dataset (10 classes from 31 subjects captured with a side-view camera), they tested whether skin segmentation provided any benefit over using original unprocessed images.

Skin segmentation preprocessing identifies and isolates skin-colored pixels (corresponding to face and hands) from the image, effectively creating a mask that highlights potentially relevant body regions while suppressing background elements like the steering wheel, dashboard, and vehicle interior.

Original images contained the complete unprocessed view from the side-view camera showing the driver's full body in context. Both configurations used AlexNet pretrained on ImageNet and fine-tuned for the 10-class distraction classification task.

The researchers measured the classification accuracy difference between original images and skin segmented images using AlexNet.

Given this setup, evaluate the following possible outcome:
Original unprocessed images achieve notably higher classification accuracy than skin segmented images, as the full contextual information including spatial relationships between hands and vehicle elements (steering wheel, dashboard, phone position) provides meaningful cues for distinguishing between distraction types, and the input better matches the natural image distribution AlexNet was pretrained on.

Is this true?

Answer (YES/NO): NO